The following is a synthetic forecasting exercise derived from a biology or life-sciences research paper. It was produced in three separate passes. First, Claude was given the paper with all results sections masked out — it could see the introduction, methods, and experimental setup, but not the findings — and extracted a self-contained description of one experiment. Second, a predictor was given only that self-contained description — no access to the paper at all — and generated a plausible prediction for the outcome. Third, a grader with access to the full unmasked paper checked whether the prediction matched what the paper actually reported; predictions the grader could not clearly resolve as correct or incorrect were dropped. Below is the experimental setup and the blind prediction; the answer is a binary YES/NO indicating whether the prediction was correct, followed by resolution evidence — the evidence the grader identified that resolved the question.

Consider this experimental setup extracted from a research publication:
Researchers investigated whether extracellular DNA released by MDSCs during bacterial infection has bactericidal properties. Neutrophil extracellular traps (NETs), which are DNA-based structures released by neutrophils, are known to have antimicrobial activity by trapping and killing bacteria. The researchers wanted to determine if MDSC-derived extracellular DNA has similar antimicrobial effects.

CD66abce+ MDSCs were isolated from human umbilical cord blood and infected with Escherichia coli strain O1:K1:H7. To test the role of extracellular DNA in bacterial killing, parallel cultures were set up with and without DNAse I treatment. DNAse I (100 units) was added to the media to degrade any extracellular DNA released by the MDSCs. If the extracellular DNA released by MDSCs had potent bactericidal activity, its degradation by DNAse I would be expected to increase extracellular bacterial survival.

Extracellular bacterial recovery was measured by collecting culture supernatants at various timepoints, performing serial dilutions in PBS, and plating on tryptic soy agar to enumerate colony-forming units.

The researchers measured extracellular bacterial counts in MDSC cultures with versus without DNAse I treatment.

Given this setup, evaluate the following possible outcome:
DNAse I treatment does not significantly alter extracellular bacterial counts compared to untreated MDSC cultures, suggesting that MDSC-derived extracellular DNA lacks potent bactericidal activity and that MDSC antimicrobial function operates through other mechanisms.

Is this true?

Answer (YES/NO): YES